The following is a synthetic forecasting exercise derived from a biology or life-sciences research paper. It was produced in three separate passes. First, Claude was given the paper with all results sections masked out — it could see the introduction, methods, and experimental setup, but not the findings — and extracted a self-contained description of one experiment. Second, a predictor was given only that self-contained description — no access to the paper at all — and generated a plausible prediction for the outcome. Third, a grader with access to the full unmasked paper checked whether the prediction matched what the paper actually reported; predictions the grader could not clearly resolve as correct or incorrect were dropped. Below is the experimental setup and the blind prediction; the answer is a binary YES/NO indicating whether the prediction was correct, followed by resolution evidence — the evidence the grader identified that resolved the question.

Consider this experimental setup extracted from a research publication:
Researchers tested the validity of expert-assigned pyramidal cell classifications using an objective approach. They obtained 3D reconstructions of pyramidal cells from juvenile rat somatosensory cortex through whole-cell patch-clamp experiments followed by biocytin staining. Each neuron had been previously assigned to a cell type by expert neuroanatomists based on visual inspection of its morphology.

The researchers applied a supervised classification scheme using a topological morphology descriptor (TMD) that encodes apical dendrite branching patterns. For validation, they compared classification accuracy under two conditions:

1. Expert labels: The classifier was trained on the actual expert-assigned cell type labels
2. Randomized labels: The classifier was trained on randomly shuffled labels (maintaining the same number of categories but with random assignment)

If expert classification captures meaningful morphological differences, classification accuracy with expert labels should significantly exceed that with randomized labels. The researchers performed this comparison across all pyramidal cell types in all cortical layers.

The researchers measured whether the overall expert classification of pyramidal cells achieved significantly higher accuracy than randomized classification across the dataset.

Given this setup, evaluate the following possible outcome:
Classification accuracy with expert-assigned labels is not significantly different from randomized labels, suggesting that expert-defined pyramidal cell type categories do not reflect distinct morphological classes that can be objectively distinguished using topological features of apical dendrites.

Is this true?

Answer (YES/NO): NO